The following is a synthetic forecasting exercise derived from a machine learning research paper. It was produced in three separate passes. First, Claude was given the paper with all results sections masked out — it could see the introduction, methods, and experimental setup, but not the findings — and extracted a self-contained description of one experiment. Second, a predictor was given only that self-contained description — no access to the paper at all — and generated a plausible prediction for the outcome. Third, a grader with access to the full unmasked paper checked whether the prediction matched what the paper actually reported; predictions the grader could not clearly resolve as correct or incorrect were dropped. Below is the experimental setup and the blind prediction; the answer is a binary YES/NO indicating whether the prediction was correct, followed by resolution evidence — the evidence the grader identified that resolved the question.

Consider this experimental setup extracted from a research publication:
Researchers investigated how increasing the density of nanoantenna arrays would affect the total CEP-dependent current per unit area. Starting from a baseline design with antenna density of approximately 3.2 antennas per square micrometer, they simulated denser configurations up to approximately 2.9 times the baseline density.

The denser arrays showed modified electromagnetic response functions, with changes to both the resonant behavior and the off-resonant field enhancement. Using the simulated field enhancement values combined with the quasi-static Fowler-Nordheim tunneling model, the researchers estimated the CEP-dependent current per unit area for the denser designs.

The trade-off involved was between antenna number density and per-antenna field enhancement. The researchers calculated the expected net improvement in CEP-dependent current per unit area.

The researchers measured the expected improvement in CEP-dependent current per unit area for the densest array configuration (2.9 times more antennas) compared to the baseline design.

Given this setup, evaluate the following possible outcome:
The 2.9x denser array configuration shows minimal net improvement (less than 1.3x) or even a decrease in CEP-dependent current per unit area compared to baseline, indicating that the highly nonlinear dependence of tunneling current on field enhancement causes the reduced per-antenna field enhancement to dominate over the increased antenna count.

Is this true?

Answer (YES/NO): NO